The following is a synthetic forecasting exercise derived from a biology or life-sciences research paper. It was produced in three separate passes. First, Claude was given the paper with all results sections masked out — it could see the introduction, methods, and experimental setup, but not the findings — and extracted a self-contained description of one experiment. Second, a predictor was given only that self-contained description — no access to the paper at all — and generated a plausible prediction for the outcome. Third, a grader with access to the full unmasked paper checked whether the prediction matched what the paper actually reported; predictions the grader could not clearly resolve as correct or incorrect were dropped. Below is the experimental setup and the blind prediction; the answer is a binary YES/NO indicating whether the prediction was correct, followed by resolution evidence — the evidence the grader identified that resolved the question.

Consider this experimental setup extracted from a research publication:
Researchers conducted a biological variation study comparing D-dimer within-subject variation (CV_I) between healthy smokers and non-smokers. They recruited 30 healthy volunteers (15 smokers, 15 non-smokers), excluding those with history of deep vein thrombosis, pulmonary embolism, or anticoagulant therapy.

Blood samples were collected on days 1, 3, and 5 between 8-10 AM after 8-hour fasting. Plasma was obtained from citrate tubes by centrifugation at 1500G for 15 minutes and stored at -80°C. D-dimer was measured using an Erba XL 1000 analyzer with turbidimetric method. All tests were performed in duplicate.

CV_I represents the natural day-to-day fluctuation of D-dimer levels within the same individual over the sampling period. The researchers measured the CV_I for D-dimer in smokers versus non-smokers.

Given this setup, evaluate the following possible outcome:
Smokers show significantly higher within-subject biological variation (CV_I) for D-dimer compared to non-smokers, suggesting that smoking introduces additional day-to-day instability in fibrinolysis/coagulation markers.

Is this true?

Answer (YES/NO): NO